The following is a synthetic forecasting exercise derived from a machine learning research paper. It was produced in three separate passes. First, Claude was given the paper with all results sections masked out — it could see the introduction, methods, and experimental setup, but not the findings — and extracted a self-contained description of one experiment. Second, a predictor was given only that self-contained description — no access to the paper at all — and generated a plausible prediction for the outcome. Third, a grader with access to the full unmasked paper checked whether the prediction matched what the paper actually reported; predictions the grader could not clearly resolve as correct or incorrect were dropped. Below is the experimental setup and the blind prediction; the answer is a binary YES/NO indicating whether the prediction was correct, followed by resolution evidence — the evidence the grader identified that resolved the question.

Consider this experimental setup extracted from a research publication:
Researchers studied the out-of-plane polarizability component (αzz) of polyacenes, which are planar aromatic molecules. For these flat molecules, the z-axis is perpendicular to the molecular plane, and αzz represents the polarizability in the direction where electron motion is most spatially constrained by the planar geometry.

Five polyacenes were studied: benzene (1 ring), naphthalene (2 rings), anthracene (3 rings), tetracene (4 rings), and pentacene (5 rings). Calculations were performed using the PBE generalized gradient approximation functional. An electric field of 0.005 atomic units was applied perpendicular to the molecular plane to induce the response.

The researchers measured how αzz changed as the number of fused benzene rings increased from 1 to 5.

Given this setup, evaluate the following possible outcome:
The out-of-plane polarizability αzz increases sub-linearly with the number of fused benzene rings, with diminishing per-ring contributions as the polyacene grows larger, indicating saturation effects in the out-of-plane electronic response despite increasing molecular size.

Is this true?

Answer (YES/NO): NO